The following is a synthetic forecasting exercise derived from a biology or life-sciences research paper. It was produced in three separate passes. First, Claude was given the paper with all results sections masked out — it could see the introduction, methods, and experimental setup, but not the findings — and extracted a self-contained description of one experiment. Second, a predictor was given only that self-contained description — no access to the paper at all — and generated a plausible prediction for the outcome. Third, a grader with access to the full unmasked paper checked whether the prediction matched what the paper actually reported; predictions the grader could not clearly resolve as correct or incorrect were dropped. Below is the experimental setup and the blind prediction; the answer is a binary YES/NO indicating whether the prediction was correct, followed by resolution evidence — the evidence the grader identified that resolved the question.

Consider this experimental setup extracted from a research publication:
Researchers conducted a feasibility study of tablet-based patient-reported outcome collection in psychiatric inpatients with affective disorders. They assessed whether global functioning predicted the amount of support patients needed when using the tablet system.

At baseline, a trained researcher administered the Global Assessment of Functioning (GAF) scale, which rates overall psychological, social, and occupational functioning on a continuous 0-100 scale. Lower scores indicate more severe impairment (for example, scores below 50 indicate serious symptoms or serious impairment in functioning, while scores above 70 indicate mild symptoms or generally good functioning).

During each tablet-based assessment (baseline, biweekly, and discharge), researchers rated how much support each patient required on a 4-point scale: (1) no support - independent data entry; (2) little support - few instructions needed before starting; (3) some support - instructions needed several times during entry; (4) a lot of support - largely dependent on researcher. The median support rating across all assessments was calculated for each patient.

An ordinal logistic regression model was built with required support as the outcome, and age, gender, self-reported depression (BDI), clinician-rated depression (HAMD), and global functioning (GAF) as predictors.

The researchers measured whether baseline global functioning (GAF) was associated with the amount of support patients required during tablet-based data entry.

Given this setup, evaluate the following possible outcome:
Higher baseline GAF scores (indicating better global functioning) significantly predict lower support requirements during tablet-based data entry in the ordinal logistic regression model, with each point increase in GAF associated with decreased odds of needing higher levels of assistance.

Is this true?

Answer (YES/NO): NO